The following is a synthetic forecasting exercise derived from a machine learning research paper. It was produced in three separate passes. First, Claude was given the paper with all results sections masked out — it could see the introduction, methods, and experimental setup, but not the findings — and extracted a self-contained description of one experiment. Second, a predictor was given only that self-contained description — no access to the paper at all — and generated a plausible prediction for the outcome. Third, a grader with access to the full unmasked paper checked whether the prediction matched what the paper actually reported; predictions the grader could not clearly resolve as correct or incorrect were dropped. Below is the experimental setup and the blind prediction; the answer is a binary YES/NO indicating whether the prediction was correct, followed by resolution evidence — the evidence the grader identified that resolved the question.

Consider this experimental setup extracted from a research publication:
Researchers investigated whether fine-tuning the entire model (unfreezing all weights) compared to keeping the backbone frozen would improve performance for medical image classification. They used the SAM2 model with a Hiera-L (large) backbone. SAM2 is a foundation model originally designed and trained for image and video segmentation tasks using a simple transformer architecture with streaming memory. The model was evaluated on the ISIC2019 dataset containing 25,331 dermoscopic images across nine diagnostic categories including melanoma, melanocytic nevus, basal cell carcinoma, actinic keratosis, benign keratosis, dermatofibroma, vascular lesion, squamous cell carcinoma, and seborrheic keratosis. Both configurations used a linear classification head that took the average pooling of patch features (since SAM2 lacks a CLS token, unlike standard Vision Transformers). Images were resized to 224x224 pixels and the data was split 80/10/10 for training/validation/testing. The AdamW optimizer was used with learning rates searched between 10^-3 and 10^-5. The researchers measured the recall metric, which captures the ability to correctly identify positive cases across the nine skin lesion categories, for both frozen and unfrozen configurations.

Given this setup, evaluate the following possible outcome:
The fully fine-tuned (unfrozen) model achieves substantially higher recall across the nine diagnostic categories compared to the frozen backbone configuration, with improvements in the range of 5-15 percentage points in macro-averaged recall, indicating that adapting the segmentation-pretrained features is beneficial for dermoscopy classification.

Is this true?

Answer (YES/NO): NO